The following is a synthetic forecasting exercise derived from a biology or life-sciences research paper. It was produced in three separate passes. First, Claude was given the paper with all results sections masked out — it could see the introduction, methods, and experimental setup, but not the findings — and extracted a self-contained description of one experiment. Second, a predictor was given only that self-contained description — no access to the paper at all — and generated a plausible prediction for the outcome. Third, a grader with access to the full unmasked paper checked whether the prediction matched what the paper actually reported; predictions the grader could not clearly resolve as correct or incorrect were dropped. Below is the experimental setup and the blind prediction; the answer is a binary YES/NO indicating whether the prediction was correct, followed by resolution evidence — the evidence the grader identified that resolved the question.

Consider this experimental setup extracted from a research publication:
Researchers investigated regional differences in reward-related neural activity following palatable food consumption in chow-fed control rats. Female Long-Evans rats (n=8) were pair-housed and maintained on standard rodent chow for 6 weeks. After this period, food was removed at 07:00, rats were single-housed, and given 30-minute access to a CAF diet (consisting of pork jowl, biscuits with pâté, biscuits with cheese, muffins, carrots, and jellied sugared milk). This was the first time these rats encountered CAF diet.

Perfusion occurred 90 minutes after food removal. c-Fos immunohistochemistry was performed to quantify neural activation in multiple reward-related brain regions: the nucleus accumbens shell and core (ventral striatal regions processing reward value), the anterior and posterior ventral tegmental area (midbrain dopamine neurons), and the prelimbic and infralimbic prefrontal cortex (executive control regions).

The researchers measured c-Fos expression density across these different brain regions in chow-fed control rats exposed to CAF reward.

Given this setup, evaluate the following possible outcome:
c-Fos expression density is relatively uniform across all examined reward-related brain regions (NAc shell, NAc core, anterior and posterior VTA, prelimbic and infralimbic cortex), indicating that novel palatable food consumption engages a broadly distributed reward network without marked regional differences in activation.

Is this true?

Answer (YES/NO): NO